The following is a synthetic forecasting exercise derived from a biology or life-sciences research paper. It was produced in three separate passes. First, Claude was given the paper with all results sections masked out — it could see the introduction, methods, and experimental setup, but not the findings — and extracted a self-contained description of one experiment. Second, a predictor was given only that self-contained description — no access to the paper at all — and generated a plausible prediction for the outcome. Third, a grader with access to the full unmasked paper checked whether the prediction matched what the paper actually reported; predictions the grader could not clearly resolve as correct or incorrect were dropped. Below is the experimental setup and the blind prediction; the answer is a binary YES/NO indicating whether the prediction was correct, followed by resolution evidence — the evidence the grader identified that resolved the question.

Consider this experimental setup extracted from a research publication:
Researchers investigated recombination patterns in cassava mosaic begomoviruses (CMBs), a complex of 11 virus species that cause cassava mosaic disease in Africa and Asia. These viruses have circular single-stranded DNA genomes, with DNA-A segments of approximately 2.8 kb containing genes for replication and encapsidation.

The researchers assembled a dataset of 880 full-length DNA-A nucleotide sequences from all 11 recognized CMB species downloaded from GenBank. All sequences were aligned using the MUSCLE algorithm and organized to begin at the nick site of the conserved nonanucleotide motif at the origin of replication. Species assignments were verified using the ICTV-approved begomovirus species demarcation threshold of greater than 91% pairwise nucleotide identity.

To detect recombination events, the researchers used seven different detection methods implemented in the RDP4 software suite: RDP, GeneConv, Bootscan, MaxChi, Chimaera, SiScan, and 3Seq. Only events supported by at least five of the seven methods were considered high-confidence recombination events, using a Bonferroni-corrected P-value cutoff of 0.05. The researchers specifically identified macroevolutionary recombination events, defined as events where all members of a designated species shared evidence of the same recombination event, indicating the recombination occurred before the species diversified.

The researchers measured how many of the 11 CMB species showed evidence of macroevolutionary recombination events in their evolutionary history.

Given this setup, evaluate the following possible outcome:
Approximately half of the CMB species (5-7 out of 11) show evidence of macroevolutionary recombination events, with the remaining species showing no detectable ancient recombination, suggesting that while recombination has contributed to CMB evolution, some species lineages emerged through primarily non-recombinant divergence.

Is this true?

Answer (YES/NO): YES